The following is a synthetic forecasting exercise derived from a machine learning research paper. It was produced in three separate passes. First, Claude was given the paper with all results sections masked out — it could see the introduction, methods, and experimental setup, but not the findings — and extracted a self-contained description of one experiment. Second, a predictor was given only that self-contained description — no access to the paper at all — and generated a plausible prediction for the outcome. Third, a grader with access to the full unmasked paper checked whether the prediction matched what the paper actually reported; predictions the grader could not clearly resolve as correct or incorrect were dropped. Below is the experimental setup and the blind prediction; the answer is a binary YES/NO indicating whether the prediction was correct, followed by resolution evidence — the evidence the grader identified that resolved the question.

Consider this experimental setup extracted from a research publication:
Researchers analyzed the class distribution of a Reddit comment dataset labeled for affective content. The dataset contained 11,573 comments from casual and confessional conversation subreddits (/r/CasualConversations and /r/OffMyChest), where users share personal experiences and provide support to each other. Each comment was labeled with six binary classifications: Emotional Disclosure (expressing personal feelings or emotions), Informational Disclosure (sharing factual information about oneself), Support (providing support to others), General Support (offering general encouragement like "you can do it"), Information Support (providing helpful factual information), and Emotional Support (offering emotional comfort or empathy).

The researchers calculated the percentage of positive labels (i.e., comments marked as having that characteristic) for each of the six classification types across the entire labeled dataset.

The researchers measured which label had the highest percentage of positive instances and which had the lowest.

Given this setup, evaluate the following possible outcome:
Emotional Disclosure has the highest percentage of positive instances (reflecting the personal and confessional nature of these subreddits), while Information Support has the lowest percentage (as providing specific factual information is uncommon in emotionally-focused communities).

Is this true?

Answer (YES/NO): NO